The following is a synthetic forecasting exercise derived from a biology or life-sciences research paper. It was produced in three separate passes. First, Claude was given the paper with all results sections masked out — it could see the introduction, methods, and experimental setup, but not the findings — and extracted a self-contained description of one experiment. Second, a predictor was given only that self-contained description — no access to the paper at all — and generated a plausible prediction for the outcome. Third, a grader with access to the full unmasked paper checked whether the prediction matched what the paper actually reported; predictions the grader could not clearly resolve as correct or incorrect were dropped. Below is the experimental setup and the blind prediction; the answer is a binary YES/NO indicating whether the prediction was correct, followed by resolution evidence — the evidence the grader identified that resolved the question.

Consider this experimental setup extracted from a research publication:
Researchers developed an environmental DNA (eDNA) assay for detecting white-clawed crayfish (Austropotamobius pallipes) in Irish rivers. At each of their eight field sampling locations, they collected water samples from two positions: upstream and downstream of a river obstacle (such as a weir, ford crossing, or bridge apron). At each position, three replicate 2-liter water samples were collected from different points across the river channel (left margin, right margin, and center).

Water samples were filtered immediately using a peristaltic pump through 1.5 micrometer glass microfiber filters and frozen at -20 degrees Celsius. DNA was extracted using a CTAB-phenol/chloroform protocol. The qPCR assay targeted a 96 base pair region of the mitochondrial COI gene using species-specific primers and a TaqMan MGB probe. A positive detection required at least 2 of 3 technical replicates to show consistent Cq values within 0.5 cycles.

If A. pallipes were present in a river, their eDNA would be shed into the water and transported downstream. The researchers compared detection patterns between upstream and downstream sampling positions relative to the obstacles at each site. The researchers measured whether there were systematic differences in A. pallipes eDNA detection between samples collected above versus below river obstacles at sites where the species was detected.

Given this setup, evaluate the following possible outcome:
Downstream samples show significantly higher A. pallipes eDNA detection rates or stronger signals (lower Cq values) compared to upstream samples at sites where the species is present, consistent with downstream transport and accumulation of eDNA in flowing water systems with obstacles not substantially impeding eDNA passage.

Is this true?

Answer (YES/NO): NO